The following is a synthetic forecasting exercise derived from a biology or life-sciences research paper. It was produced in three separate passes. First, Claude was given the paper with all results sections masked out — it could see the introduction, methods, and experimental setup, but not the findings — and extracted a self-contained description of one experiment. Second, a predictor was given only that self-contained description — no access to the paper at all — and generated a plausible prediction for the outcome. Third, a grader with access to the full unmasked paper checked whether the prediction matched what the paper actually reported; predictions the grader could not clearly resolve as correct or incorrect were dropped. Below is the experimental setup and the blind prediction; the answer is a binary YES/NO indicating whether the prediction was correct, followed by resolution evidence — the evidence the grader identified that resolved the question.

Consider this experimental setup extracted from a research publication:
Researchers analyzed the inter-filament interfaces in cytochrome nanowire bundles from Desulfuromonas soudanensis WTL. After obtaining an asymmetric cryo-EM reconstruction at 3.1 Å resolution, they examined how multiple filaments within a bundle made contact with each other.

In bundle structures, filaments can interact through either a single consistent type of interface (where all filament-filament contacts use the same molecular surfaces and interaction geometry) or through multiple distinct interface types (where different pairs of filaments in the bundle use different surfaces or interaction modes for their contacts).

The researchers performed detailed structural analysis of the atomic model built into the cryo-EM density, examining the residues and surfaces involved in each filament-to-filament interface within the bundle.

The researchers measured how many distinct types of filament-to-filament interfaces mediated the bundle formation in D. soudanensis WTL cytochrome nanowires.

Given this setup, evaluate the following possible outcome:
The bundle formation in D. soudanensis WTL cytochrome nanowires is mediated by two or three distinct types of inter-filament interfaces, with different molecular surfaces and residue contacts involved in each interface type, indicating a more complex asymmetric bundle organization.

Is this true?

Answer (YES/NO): YES